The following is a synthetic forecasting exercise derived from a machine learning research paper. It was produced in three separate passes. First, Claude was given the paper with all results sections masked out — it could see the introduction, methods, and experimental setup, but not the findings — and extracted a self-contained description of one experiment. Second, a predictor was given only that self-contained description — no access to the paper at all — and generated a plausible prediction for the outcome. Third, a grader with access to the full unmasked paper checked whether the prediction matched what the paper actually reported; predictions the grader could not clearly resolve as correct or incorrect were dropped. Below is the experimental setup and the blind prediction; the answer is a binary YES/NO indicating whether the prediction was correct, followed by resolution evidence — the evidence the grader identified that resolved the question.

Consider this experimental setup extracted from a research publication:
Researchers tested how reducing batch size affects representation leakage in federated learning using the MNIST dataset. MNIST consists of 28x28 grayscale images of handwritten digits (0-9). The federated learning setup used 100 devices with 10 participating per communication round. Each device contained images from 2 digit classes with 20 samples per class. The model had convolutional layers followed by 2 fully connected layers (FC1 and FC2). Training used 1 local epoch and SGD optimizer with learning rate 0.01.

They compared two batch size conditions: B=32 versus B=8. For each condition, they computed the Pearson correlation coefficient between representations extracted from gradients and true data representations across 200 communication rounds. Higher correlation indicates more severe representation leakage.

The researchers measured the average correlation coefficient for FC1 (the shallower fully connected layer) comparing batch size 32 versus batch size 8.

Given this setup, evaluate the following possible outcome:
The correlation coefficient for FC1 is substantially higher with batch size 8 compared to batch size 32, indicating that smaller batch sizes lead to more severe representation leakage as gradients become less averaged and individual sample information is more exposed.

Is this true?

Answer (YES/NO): NO